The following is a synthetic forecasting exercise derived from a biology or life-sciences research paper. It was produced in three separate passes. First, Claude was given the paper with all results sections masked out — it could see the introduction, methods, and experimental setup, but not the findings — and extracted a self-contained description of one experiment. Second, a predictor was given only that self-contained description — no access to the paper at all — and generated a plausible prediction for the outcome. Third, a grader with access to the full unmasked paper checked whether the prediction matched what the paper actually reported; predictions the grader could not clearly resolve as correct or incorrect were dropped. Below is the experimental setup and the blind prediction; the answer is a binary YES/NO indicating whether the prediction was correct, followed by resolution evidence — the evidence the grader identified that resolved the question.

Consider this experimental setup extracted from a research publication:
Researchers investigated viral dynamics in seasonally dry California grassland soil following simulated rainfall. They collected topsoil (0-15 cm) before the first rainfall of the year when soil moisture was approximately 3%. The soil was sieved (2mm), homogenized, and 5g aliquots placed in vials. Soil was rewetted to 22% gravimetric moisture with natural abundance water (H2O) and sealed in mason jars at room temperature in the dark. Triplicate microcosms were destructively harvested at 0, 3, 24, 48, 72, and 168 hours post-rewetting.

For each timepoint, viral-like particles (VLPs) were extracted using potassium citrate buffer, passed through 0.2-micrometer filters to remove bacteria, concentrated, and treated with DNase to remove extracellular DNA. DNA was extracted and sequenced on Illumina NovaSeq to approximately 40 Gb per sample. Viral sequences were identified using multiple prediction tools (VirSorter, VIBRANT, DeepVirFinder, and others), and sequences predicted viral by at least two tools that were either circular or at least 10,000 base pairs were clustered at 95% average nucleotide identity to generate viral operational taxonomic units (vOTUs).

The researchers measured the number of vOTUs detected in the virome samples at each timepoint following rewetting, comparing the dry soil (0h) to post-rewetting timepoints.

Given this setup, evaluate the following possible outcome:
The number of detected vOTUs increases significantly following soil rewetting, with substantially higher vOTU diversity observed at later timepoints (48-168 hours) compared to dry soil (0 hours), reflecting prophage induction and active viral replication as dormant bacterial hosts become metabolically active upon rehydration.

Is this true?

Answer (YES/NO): NO